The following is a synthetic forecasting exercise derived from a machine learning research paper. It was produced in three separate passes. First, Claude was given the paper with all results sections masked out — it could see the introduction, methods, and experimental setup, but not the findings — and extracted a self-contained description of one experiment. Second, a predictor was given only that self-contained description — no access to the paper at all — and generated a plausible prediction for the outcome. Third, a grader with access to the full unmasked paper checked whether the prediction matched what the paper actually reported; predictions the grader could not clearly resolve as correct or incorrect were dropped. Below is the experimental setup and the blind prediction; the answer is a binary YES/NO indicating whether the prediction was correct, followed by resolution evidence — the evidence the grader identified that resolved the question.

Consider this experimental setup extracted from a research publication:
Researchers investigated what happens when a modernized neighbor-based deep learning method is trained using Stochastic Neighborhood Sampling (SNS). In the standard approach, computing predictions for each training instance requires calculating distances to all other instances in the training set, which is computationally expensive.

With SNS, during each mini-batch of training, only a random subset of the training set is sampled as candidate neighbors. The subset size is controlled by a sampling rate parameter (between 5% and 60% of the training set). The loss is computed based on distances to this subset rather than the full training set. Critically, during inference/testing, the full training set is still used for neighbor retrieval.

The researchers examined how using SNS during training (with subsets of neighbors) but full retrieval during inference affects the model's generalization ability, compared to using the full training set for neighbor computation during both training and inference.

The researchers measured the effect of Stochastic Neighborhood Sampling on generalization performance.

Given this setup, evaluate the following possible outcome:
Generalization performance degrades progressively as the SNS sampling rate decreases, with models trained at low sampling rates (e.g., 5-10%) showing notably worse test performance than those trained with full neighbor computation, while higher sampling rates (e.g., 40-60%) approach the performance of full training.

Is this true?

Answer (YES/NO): NO